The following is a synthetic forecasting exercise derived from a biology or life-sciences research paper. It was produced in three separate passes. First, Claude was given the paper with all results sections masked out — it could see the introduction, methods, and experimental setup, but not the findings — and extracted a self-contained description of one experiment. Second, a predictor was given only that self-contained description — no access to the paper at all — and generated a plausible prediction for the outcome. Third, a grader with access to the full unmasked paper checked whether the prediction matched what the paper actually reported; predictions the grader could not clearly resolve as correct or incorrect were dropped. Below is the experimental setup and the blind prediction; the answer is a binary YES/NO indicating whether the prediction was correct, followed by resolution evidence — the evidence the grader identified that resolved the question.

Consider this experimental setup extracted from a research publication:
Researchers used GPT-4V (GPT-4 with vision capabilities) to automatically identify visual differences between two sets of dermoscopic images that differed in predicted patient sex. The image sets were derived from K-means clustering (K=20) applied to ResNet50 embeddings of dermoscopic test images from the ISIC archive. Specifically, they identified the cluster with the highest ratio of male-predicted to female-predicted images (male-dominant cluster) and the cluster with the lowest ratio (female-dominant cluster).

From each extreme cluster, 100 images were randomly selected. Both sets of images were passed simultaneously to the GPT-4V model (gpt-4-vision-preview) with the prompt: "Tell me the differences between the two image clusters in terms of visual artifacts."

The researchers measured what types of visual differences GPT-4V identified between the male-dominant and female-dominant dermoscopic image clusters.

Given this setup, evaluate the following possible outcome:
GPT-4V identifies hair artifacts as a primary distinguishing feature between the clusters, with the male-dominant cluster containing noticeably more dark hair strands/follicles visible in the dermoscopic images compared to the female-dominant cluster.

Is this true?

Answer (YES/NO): YES